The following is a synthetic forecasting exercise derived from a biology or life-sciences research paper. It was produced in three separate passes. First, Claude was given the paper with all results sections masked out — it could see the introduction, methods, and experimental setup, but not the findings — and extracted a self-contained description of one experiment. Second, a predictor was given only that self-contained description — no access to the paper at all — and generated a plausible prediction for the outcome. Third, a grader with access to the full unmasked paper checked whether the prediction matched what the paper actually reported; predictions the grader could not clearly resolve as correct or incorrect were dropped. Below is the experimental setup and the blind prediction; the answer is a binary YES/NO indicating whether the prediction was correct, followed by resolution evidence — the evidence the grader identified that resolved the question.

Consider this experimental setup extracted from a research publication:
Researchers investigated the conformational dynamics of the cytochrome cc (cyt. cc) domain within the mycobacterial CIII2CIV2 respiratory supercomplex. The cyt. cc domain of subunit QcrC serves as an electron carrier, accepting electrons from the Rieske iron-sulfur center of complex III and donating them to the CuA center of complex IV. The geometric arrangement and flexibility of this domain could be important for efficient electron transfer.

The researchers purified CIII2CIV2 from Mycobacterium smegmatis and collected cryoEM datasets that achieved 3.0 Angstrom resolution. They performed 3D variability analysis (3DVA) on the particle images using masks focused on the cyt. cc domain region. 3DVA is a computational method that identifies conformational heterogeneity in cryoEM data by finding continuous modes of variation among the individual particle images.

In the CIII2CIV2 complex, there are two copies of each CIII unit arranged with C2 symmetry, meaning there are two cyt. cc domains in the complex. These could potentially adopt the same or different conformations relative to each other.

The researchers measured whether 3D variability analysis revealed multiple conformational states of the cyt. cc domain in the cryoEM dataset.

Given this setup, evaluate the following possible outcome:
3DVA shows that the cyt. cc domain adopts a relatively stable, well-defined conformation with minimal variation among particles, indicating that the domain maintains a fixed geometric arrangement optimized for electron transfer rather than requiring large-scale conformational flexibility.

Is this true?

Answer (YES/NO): NO